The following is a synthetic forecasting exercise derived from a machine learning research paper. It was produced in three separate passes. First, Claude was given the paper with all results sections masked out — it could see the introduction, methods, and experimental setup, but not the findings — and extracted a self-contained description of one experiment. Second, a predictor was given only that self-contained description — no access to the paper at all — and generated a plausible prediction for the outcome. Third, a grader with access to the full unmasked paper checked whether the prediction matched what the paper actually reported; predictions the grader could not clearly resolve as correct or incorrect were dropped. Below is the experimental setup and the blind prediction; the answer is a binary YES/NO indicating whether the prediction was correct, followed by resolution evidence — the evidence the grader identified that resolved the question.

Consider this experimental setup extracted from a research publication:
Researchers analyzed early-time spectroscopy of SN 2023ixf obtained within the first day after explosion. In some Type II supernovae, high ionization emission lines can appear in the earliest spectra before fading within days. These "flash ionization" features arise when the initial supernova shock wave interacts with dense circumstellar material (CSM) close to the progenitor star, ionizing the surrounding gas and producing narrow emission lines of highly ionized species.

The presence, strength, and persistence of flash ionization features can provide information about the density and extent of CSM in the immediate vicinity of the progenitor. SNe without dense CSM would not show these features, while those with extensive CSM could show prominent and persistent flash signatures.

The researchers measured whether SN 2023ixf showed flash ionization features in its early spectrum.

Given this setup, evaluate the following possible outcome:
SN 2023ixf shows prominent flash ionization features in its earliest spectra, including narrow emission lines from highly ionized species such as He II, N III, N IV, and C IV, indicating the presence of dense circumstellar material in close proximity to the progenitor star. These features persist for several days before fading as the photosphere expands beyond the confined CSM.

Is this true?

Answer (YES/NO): NO